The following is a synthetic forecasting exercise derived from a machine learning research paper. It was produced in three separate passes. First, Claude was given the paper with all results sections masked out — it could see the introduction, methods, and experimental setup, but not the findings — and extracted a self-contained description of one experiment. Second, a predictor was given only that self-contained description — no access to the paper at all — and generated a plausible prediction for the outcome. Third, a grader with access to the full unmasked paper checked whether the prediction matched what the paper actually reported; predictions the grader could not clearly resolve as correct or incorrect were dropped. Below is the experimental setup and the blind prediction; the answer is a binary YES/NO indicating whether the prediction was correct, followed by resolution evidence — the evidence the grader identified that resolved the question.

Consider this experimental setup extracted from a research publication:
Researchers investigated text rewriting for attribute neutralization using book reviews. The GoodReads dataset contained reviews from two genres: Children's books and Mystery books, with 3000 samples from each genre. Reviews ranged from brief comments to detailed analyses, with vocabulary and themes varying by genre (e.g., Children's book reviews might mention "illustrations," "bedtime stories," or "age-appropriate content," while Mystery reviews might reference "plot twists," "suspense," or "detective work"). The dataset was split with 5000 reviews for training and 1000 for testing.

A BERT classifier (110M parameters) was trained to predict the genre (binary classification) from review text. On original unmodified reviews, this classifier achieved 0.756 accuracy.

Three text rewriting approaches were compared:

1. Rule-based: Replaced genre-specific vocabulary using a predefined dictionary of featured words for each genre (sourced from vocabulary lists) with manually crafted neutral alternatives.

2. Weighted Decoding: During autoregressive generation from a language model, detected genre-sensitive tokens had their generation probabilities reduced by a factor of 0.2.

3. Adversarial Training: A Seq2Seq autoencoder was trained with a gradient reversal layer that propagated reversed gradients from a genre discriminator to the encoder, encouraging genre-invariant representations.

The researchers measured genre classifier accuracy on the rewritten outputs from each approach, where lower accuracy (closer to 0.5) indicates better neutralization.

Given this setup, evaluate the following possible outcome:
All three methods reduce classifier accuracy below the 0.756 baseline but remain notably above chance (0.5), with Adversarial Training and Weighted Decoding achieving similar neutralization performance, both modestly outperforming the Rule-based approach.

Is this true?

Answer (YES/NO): NO